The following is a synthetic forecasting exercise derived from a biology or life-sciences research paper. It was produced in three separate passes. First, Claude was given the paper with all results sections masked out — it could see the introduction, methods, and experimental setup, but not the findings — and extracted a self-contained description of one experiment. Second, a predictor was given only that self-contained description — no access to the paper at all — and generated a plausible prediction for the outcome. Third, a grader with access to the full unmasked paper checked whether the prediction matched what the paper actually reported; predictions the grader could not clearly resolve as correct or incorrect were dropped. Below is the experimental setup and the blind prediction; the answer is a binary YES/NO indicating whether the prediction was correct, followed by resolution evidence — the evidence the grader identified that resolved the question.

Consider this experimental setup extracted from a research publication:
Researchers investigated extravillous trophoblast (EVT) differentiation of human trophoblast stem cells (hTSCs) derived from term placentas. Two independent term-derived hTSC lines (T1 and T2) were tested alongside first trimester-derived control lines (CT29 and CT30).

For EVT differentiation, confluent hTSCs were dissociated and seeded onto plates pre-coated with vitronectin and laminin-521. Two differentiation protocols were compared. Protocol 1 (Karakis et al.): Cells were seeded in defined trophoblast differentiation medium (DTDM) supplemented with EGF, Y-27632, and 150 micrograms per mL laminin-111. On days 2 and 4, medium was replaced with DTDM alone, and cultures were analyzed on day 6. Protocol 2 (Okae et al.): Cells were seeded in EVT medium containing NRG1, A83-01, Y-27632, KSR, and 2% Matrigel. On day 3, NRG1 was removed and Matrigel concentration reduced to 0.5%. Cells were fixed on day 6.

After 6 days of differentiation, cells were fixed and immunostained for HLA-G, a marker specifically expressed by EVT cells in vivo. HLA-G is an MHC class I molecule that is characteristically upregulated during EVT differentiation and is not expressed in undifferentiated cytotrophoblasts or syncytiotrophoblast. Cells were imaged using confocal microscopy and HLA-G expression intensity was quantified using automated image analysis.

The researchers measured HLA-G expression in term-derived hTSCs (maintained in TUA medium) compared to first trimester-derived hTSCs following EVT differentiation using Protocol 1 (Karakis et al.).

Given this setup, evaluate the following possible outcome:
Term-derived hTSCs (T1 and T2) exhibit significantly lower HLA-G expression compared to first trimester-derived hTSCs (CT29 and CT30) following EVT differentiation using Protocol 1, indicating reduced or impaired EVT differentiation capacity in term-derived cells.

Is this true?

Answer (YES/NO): NO